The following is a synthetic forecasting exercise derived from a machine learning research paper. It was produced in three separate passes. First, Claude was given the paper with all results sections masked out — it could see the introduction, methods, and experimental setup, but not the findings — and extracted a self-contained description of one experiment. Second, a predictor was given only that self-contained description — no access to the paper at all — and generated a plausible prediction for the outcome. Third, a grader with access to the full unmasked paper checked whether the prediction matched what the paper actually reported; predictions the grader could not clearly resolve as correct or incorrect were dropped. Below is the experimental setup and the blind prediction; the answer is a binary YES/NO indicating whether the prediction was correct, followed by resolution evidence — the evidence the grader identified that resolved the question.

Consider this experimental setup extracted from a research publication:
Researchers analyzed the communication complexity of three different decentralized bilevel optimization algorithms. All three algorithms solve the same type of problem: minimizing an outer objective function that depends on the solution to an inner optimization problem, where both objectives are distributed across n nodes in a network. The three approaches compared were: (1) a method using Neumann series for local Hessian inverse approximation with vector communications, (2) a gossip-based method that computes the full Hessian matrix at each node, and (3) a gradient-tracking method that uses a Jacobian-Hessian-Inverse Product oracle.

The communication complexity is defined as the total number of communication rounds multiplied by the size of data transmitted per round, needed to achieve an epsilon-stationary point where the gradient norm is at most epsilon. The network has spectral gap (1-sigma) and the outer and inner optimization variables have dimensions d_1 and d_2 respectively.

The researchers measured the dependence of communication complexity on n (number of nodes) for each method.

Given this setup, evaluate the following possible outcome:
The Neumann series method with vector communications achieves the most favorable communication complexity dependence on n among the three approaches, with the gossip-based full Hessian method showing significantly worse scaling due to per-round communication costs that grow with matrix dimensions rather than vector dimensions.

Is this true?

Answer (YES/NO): YES